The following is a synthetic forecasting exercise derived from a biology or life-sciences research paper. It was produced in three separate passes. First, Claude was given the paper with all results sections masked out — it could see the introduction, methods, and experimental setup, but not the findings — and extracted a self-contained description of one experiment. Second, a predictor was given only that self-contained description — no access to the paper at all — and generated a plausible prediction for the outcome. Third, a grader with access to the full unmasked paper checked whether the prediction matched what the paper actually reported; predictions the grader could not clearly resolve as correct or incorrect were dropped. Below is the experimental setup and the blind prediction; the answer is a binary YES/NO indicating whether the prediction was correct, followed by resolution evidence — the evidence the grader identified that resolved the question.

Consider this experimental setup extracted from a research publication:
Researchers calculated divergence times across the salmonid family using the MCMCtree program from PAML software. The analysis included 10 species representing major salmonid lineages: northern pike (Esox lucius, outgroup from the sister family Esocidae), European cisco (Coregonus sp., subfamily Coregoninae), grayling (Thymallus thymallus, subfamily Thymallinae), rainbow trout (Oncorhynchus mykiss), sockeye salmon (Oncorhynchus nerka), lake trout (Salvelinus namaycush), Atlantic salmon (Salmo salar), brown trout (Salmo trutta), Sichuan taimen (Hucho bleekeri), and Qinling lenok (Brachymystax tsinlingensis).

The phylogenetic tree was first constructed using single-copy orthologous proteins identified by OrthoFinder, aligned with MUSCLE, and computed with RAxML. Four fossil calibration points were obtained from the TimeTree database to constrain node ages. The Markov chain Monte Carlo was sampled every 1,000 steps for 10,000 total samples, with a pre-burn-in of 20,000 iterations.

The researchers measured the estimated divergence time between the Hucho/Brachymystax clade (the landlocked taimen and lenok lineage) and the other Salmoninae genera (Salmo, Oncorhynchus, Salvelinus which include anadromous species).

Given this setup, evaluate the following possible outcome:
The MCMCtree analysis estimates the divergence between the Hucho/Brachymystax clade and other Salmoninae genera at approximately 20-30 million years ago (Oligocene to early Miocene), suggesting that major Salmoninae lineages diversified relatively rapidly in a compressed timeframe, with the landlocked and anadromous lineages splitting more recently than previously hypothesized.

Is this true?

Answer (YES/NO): NO